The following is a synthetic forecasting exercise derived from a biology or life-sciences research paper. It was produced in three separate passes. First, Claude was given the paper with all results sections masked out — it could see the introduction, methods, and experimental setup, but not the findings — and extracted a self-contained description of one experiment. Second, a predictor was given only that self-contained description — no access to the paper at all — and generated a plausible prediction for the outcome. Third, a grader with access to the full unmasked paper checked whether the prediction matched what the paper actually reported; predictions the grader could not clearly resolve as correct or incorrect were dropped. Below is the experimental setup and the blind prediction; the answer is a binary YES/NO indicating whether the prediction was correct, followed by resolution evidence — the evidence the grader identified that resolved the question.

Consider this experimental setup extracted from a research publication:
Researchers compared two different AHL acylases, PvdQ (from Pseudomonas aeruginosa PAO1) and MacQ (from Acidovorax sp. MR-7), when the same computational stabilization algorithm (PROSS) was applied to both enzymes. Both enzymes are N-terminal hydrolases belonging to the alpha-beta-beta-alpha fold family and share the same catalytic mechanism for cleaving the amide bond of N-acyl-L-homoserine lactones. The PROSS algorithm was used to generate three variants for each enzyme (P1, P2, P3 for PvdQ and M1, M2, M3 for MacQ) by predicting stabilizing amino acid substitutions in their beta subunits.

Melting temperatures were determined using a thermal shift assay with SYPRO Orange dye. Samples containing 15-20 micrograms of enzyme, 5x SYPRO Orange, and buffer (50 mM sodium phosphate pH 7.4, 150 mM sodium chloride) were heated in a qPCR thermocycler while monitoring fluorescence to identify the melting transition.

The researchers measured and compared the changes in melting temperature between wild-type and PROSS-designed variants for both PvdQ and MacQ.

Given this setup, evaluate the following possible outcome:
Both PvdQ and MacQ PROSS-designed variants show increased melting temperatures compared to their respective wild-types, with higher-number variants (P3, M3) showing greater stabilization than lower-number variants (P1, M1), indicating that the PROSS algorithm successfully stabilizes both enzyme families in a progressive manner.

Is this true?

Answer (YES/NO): NO